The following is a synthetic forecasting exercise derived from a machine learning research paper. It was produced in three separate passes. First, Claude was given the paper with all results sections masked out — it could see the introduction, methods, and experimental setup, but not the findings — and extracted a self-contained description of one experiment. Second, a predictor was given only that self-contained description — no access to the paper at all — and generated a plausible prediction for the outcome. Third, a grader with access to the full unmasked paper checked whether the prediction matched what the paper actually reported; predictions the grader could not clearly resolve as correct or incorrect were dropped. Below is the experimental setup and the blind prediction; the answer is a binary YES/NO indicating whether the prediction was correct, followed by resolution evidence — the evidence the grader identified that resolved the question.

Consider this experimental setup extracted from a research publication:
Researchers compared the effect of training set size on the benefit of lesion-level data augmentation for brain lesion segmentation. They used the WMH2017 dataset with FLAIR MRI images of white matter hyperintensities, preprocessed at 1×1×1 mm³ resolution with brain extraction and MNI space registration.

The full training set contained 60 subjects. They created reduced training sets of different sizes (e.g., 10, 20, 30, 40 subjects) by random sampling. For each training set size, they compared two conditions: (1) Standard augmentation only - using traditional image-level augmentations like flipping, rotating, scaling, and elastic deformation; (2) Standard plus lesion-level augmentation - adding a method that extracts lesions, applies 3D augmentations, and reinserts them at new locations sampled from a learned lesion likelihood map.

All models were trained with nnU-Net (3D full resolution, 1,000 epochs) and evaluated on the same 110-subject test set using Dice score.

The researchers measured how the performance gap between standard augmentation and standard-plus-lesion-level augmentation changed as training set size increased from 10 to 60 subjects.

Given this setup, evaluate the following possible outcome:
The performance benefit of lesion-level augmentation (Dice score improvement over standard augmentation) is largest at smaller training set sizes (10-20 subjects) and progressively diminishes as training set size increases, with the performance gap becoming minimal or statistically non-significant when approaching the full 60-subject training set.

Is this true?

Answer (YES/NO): YES